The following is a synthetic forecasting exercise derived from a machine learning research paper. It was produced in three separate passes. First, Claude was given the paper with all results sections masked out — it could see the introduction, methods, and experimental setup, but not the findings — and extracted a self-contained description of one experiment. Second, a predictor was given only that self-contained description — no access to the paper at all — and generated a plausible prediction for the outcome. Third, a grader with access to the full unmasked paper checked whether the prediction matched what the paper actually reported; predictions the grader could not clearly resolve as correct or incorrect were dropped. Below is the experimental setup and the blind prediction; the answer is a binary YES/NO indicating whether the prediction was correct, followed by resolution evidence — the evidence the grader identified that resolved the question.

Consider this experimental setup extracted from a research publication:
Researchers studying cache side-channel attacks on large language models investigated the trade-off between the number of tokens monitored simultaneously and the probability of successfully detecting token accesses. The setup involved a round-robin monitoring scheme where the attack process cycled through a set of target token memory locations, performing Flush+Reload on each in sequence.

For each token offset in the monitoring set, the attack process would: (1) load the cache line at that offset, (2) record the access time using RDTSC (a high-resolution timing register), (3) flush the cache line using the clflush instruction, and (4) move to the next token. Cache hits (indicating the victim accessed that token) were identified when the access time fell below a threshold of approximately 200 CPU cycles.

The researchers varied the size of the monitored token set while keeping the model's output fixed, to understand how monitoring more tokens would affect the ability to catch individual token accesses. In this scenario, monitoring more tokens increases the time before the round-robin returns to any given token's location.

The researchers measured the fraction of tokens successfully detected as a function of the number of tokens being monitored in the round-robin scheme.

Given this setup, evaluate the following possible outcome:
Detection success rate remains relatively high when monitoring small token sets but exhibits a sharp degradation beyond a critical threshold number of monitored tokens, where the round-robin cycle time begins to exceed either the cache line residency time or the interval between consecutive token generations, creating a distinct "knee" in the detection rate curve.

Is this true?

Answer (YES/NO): NO